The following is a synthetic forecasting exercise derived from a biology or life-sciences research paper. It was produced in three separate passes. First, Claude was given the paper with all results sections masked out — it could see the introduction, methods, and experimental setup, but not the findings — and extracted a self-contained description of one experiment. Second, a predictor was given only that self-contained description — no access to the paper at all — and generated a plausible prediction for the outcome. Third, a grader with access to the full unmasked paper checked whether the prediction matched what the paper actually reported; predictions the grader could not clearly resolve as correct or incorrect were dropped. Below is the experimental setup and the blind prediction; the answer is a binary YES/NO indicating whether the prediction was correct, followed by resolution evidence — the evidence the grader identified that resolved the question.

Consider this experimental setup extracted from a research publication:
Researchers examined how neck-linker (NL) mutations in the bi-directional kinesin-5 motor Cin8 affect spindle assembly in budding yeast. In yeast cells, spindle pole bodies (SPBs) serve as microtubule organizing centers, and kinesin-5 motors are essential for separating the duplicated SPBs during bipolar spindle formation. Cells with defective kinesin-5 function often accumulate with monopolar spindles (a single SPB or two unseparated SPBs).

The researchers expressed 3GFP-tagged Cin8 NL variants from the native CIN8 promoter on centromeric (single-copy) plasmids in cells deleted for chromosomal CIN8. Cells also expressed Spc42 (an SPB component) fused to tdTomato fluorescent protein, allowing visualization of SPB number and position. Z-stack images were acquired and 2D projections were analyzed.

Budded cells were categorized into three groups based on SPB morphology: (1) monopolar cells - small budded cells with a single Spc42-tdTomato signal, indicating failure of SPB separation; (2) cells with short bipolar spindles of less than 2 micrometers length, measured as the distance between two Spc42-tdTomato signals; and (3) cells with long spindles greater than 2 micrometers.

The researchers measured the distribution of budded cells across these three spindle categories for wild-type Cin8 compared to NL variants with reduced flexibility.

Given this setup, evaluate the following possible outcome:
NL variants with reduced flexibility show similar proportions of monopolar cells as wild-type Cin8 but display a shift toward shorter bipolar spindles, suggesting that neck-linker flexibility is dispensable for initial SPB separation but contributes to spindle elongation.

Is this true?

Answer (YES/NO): NO